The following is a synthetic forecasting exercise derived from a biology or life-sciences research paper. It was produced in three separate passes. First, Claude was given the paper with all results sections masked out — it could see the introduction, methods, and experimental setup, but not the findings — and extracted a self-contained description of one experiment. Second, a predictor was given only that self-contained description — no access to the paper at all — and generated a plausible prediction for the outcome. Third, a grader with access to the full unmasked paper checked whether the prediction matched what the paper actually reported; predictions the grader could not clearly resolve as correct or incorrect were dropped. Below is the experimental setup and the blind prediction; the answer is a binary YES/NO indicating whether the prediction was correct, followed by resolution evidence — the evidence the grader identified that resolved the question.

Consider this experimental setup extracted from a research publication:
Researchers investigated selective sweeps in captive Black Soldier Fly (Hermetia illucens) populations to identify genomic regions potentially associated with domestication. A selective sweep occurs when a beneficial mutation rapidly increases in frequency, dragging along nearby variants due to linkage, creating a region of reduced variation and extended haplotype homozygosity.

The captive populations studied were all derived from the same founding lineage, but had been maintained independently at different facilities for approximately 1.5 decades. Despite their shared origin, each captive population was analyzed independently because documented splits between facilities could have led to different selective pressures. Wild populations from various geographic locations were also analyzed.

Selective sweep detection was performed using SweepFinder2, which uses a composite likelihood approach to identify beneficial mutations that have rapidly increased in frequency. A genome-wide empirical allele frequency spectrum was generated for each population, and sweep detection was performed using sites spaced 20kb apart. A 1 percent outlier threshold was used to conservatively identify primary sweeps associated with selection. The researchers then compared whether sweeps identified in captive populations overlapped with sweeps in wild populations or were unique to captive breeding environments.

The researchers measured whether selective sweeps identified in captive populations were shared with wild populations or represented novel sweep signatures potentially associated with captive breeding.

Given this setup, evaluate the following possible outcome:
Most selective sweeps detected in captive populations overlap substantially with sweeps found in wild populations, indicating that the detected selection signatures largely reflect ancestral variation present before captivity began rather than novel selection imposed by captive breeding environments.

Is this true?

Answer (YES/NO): NO